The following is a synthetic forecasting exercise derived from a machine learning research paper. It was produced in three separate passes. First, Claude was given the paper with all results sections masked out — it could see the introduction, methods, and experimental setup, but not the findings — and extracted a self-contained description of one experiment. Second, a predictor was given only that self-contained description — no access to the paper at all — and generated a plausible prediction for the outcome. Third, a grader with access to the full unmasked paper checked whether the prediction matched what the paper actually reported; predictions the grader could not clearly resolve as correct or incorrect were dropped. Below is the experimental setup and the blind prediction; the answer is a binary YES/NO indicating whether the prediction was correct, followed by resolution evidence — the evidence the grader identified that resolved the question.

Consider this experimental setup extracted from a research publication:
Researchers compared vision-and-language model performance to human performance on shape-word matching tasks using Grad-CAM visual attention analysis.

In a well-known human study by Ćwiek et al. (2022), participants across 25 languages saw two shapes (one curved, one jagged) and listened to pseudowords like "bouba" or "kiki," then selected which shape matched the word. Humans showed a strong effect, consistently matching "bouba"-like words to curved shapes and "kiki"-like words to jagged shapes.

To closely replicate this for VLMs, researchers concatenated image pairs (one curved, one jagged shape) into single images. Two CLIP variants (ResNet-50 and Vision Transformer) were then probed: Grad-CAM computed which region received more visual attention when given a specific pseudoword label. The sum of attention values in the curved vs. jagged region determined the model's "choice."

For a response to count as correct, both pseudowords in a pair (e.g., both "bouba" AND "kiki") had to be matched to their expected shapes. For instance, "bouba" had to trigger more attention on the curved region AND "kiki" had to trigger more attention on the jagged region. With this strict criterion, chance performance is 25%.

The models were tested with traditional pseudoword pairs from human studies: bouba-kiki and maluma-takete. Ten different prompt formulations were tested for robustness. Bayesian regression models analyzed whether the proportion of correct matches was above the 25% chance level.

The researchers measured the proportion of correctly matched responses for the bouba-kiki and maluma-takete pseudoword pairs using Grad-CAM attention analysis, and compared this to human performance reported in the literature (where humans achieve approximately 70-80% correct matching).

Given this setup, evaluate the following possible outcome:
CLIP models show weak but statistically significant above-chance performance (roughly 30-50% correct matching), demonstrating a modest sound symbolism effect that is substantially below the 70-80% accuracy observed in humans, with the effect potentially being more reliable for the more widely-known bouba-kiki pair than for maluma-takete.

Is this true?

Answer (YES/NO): NO